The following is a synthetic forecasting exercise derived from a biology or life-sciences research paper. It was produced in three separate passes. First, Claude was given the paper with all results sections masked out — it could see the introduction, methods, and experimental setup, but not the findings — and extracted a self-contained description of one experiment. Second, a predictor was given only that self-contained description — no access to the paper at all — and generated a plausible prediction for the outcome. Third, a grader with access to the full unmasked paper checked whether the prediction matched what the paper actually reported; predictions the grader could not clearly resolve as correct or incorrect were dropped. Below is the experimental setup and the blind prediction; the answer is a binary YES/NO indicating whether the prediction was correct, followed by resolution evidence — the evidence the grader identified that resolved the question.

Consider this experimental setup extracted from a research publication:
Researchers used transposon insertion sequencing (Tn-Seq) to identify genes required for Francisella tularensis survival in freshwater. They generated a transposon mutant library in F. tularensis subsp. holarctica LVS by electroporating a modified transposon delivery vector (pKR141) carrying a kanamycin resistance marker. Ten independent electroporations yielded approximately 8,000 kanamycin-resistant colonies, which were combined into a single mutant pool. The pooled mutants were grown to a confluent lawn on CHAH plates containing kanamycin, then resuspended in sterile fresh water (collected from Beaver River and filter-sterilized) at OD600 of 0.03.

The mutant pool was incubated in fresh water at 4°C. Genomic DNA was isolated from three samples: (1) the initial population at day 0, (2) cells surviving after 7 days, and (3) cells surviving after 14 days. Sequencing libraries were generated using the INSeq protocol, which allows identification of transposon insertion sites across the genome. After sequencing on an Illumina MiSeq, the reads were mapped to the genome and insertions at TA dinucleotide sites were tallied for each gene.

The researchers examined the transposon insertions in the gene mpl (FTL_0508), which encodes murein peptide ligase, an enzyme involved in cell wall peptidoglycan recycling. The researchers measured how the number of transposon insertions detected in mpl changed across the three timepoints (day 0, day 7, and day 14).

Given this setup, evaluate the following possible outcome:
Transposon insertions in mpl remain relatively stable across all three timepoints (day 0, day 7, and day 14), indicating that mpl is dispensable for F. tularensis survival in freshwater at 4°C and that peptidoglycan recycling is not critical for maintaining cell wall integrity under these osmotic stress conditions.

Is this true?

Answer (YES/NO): NO